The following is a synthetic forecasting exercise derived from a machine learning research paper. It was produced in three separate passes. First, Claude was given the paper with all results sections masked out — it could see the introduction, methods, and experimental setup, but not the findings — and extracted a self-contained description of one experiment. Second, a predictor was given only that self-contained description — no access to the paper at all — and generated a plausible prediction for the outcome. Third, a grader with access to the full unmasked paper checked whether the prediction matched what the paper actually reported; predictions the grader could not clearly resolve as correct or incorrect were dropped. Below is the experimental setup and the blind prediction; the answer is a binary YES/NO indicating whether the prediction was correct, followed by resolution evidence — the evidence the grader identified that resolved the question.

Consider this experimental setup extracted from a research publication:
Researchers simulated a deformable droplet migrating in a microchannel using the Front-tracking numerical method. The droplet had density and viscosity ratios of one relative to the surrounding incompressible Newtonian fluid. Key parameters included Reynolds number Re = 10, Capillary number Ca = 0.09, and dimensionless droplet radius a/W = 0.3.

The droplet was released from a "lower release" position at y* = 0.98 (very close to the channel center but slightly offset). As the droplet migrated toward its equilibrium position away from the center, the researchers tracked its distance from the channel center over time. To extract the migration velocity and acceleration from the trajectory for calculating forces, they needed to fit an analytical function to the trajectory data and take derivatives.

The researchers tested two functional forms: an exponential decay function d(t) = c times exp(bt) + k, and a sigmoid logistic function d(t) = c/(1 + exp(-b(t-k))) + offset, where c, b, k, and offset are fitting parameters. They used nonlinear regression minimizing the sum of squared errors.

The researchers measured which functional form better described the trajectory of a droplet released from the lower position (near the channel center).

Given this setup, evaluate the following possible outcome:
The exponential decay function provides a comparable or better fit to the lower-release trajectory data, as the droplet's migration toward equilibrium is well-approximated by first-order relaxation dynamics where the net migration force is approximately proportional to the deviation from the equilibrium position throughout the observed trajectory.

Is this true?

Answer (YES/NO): NO